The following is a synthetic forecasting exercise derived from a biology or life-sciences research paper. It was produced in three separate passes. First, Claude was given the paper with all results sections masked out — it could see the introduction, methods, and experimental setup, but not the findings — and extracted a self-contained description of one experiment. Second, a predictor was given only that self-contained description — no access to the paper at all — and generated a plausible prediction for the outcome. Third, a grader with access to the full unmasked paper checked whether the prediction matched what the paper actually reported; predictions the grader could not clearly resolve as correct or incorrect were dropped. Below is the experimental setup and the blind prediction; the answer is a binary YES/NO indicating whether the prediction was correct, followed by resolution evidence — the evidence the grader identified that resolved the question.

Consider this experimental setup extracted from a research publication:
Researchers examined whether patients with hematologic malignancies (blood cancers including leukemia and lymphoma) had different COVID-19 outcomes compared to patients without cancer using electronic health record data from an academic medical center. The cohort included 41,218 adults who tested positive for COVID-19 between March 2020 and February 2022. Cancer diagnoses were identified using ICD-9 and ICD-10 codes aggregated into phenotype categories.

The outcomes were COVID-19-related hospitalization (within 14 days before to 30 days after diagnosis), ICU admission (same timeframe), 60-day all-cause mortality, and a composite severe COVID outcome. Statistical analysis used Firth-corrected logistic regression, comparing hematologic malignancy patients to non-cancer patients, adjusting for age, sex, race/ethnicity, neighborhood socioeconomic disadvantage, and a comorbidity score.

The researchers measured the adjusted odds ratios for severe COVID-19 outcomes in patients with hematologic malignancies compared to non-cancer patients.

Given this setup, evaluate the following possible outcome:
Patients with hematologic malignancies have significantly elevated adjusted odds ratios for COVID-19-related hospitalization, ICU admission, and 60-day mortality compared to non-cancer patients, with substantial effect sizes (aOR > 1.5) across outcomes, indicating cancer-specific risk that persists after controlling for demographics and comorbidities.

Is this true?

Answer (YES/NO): NO